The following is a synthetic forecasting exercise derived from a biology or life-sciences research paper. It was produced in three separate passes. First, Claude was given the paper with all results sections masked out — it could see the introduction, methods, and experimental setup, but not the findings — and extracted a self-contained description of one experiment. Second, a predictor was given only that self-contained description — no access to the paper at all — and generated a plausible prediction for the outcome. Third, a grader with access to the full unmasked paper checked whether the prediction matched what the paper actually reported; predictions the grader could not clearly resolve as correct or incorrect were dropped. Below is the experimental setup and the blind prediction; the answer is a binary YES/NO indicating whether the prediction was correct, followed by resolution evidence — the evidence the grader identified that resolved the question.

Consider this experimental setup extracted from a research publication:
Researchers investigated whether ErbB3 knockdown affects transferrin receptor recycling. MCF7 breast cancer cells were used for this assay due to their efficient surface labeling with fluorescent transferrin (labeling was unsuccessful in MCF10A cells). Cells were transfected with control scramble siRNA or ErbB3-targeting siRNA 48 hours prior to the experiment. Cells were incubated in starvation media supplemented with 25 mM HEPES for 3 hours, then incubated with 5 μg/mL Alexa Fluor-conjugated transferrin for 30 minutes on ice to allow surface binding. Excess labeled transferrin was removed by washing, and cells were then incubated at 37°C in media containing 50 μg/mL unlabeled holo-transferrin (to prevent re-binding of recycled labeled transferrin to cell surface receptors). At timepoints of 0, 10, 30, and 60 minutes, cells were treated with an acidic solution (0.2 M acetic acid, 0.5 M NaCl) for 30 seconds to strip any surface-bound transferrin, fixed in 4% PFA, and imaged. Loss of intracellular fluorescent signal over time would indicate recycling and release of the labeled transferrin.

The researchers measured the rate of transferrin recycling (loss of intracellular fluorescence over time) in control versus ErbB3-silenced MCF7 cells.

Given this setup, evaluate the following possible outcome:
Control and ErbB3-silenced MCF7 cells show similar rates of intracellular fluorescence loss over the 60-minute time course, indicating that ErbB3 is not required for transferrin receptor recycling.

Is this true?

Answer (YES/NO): NO